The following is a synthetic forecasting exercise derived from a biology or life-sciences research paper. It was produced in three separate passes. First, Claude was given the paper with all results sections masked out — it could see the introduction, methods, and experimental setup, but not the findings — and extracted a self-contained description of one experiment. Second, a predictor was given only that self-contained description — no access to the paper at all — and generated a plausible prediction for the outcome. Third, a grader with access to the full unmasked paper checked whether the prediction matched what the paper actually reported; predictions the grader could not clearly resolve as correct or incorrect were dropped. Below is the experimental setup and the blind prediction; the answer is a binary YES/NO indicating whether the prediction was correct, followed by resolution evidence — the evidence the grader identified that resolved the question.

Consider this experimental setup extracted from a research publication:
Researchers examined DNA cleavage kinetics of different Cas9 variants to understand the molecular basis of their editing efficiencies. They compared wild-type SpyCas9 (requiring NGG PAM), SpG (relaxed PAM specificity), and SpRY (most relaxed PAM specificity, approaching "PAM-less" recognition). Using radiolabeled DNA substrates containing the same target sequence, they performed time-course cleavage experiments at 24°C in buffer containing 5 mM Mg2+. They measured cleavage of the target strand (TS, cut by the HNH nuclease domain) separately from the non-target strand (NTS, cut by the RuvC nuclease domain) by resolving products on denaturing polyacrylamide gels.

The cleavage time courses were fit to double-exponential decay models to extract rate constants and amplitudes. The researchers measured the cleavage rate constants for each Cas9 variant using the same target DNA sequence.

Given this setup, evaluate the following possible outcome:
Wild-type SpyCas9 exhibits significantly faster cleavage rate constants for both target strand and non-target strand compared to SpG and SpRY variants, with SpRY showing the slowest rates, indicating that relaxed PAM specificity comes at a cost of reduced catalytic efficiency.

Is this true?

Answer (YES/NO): NO